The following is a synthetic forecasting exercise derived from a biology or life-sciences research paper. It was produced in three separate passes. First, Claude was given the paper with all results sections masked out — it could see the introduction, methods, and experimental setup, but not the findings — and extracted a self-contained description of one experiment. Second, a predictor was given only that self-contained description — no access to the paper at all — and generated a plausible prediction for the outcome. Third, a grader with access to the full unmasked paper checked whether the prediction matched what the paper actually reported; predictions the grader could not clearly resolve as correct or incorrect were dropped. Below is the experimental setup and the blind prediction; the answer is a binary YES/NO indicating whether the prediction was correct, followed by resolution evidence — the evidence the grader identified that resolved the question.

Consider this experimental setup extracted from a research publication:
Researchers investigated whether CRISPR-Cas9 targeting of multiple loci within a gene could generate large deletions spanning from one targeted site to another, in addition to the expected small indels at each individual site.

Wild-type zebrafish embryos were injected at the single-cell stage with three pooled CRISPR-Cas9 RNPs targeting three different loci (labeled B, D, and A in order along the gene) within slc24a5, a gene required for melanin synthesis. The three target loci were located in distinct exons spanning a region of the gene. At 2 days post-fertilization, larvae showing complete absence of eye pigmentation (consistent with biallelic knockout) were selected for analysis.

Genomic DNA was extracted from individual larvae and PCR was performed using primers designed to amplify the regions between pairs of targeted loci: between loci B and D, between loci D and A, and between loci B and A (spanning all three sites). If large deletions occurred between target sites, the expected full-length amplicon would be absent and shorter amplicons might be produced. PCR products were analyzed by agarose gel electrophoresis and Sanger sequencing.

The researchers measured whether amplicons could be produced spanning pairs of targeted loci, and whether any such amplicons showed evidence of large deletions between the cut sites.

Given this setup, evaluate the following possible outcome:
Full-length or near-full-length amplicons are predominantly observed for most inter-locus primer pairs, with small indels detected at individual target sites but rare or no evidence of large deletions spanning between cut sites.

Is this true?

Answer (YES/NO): NO